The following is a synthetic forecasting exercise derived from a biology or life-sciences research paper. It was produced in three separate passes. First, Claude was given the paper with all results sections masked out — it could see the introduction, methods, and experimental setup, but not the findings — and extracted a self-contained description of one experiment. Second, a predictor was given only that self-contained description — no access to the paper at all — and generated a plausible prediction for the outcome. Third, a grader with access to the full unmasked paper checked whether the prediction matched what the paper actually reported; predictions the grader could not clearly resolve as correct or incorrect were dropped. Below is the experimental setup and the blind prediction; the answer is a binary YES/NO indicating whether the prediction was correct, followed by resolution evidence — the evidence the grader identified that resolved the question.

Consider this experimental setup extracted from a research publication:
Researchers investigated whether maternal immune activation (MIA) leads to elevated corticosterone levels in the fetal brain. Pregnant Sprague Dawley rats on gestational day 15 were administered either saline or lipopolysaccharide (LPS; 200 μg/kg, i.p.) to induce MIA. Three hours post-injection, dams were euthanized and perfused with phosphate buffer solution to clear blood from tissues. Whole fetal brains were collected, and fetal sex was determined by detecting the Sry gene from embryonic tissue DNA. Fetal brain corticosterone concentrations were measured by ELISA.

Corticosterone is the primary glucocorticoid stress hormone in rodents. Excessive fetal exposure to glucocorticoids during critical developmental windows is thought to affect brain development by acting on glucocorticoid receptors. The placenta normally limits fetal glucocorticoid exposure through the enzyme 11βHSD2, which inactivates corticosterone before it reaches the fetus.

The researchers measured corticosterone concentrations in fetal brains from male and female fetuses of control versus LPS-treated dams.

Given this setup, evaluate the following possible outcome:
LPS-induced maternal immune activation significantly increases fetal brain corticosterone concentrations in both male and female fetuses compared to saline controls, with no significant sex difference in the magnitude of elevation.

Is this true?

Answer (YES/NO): YES